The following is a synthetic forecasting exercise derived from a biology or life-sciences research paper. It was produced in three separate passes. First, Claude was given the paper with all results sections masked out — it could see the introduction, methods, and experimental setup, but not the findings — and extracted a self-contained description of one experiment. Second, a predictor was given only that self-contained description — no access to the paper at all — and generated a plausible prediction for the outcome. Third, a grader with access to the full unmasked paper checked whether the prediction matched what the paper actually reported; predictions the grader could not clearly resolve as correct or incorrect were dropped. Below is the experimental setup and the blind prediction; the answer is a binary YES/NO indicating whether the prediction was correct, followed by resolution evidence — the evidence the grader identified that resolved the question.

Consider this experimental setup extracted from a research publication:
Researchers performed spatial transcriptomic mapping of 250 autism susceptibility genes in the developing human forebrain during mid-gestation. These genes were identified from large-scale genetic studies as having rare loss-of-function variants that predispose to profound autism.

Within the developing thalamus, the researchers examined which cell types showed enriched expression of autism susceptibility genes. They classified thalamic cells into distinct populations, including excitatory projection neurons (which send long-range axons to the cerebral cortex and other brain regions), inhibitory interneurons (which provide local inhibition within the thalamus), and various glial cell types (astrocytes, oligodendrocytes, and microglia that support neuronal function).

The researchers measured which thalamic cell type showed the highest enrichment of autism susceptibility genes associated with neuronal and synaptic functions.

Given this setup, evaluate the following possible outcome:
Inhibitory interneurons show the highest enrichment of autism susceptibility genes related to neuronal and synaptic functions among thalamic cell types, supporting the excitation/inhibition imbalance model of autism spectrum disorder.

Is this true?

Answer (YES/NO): NO